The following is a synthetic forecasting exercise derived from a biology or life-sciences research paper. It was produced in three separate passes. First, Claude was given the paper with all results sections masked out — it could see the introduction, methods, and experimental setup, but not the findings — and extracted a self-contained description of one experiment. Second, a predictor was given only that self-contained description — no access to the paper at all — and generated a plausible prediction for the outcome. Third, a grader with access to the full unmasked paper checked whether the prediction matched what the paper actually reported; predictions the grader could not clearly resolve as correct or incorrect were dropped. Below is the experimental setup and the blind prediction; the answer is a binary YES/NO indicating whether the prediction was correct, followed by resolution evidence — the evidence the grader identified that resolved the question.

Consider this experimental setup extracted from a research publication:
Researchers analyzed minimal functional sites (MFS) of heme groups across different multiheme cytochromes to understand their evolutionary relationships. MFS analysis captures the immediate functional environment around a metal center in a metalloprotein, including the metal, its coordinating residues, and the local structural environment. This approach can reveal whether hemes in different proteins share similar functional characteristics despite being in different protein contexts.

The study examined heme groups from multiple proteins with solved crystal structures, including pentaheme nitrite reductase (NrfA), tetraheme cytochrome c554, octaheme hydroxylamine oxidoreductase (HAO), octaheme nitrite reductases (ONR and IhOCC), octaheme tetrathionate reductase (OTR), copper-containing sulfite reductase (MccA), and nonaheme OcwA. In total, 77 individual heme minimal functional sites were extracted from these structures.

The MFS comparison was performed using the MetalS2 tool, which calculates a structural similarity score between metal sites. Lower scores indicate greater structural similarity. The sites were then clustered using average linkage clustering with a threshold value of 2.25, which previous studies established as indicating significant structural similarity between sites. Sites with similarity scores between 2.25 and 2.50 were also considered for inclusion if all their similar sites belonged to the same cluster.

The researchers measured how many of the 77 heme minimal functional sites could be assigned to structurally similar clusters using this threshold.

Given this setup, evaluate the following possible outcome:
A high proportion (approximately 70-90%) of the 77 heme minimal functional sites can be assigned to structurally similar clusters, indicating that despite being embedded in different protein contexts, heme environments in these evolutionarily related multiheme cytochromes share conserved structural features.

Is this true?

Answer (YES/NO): NO